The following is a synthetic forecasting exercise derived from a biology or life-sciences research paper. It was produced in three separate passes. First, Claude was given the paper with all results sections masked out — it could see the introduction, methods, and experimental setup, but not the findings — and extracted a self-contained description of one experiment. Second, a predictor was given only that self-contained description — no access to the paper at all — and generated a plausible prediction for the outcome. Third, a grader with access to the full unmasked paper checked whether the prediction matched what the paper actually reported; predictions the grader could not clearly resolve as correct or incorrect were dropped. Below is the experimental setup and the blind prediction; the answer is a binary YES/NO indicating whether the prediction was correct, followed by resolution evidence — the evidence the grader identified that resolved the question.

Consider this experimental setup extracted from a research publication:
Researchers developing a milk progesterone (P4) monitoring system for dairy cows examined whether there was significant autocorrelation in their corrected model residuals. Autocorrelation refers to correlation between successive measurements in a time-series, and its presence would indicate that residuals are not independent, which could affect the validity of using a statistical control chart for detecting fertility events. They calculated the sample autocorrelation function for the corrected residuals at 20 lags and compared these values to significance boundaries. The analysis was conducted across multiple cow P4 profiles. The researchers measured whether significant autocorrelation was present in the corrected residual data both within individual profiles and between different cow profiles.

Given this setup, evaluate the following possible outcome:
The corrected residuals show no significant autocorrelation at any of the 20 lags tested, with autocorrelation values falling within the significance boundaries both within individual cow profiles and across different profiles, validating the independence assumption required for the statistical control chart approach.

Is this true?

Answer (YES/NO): YES